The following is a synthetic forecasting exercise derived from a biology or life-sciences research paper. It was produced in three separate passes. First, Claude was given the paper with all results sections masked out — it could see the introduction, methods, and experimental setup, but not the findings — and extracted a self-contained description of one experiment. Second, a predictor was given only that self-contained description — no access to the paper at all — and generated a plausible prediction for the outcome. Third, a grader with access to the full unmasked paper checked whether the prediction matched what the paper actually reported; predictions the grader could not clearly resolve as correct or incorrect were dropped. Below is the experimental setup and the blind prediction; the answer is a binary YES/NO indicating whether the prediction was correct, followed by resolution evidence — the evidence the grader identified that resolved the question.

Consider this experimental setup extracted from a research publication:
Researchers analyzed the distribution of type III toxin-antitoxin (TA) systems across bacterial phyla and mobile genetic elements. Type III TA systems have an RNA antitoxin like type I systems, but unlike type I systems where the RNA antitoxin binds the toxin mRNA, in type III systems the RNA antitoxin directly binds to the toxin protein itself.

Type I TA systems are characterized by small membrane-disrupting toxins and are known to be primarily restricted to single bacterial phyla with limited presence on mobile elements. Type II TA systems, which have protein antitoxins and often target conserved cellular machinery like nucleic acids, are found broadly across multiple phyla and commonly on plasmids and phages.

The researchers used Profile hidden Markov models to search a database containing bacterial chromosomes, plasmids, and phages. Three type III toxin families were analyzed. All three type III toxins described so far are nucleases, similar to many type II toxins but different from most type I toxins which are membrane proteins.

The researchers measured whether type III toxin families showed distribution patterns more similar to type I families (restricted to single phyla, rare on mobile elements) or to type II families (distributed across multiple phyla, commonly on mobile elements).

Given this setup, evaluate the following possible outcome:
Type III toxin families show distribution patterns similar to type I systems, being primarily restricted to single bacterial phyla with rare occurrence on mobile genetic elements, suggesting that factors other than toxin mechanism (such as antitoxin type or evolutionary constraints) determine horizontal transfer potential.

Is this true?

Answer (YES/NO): NO